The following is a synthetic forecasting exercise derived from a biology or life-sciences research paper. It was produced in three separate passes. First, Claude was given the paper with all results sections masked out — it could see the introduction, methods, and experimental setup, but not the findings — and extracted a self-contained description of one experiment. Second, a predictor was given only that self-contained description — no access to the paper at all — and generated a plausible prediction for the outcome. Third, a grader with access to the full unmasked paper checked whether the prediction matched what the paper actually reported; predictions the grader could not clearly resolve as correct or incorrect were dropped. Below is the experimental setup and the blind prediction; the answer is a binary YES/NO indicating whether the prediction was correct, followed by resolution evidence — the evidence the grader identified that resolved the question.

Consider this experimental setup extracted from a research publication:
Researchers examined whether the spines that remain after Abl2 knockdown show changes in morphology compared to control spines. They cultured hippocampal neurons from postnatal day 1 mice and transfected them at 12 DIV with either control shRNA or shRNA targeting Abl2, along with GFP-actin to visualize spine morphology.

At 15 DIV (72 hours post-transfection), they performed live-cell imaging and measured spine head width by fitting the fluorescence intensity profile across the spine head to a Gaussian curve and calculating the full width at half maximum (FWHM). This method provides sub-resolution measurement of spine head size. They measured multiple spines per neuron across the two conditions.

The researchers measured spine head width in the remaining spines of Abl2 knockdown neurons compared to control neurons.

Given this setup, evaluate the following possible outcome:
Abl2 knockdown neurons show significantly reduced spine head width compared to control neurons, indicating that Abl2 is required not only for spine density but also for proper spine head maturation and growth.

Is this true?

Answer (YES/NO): NO